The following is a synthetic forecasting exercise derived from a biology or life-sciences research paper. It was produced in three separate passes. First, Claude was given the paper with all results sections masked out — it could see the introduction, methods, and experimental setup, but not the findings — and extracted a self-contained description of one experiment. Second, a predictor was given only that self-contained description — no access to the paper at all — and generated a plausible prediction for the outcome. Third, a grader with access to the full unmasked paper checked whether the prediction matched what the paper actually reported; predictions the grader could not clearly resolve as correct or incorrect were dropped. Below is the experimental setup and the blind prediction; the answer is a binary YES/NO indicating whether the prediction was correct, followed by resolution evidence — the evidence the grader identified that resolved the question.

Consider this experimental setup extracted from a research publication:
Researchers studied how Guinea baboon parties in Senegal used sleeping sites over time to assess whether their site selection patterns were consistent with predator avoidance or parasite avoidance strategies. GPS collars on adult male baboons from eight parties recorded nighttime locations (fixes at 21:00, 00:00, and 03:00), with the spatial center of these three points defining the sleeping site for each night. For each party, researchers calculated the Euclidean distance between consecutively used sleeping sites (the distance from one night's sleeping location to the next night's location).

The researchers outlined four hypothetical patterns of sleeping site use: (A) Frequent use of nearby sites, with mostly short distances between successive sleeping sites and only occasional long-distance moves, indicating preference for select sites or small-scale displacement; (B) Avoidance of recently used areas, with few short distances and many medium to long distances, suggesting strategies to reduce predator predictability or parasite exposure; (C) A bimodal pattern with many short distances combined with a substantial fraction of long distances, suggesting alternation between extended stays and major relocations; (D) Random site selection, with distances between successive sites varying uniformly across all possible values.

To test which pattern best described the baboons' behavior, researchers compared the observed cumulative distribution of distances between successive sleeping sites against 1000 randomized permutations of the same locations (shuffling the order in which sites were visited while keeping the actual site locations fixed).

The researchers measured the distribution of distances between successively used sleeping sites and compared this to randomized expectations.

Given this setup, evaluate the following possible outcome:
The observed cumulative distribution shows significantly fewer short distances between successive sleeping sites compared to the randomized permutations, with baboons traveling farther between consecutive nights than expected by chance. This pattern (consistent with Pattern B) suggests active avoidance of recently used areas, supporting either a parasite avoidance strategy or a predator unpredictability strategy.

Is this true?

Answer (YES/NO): NO